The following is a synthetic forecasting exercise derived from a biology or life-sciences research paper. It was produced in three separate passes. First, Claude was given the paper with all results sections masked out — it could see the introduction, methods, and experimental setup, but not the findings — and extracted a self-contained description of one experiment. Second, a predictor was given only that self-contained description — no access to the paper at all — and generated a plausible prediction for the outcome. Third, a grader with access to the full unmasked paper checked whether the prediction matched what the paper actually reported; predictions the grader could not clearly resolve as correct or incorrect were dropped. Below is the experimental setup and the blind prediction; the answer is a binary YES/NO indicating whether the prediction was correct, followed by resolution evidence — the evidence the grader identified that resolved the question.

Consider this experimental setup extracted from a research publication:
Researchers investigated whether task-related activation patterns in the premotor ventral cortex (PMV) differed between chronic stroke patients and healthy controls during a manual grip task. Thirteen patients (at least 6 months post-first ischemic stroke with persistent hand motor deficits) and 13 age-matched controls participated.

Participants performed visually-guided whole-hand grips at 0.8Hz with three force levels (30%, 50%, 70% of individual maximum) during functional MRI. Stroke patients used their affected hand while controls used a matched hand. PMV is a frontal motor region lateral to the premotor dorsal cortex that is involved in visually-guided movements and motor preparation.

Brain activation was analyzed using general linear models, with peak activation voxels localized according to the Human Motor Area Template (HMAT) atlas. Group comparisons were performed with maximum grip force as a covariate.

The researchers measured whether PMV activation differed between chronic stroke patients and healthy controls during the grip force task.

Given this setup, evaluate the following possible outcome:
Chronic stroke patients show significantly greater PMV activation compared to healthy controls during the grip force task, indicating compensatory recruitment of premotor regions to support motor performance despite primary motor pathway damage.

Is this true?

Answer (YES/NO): NO